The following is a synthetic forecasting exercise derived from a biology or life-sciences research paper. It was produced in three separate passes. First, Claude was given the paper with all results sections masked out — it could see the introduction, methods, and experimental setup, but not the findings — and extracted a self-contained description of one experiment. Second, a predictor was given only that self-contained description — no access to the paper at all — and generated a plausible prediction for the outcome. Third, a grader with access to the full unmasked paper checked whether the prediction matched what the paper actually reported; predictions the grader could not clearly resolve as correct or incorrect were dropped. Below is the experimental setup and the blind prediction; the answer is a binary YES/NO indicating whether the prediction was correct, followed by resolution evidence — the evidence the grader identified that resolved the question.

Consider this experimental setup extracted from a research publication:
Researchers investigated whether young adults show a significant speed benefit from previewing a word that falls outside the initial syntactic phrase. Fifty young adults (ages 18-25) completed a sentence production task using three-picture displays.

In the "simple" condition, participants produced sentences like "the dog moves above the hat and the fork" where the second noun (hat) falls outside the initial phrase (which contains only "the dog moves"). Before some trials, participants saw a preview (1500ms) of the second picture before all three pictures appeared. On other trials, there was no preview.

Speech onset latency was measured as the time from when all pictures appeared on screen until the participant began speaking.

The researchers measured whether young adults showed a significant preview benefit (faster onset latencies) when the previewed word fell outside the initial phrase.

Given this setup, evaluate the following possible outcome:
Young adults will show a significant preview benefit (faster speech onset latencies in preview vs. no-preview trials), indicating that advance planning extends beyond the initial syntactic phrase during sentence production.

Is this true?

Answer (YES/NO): YES